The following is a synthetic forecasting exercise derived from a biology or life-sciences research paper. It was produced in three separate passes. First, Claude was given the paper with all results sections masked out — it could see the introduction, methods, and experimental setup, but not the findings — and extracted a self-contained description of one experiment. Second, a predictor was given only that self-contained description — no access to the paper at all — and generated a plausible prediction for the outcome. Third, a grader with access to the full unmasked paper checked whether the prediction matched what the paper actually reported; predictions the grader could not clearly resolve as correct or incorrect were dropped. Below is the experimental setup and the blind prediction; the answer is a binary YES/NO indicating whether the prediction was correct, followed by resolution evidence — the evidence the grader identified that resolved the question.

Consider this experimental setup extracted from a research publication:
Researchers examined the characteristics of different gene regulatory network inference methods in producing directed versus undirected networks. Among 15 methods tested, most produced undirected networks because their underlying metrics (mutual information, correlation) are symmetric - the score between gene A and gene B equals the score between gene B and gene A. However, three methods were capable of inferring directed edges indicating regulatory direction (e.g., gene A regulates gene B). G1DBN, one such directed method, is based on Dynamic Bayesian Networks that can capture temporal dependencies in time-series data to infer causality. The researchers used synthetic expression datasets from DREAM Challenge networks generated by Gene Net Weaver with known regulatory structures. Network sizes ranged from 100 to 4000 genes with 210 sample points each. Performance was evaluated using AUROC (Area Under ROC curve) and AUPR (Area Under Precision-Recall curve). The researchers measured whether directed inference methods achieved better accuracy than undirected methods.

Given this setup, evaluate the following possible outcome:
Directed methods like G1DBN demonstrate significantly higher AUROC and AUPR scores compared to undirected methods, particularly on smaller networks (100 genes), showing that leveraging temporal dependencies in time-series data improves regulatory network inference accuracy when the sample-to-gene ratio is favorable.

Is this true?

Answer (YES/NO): NO